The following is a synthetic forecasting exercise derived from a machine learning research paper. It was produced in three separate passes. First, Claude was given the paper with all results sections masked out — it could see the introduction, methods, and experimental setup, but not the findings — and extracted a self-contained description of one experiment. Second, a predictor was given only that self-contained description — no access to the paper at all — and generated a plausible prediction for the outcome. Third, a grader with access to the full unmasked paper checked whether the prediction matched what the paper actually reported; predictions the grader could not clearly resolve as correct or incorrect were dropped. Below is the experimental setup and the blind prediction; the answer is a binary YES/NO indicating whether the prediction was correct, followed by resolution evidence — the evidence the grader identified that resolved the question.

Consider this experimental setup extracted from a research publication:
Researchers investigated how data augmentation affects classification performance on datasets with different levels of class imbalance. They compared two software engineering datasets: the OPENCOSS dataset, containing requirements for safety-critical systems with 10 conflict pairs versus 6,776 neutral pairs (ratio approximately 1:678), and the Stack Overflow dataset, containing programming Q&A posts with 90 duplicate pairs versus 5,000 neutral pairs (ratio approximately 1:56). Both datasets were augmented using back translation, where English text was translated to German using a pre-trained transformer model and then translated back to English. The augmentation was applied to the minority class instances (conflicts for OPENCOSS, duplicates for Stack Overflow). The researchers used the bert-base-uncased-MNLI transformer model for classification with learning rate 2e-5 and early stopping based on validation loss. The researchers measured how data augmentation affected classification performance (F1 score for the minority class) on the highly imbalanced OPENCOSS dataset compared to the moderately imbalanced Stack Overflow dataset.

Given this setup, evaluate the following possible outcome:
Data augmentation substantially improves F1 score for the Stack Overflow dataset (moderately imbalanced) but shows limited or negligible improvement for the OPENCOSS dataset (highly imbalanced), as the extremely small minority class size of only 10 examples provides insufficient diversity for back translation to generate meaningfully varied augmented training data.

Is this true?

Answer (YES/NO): NO